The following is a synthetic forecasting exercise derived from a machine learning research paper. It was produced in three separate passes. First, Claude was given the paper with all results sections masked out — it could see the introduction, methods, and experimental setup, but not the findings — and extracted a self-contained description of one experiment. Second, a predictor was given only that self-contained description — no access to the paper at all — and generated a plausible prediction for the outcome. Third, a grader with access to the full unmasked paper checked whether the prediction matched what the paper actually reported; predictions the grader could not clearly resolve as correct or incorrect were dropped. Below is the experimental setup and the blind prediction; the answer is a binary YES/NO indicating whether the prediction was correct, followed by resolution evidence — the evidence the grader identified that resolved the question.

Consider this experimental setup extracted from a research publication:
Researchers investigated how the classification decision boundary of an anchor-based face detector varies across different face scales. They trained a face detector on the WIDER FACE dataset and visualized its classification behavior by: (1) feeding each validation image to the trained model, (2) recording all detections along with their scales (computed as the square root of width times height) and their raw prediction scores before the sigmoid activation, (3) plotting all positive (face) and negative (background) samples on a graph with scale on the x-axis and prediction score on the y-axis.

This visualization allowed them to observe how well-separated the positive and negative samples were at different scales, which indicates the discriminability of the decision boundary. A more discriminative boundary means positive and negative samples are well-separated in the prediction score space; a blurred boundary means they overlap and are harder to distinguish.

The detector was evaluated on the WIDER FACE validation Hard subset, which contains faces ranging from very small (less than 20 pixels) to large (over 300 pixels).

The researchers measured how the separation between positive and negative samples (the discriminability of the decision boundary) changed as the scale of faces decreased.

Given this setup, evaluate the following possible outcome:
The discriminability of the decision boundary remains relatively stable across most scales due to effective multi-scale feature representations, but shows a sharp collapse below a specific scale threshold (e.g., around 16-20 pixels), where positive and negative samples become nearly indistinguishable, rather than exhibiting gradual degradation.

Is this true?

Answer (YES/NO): NO